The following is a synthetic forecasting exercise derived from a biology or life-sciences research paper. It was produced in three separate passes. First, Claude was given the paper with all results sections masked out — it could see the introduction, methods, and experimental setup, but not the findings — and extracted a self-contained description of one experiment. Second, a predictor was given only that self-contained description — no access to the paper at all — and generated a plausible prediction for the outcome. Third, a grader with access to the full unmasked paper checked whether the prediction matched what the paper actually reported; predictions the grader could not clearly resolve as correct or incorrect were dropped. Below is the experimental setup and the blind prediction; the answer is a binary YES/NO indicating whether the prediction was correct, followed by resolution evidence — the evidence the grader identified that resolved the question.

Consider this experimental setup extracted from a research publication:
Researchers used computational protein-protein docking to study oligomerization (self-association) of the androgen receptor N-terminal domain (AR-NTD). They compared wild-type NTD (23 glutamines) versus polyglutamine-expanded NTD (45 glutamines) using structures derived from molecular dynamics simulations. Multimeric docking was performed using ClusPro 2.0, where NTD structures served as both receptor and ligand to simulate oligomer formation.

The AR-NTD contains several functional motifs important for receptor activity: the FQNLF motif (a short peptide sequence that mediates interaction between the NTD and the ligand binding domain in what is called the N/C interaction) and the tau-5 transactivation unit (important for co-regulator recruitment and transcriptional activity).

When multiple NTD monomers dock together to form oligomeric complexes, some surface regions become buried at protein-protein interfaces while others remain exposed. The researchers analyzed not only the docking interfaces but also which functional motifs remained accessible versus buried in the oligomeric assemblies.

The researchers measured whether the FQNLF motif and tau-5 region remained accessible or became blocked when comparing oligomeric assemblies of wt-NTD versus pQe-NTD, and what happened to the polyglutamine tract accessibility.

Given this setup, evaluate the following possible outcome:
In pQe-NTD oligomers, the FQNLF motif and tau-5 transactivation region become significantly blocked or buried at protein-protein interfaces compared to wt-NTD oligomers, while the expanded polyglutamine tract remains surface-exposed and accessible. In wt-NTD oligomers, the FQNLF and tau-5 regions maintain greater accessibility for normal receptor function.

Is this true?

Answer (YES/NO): YES